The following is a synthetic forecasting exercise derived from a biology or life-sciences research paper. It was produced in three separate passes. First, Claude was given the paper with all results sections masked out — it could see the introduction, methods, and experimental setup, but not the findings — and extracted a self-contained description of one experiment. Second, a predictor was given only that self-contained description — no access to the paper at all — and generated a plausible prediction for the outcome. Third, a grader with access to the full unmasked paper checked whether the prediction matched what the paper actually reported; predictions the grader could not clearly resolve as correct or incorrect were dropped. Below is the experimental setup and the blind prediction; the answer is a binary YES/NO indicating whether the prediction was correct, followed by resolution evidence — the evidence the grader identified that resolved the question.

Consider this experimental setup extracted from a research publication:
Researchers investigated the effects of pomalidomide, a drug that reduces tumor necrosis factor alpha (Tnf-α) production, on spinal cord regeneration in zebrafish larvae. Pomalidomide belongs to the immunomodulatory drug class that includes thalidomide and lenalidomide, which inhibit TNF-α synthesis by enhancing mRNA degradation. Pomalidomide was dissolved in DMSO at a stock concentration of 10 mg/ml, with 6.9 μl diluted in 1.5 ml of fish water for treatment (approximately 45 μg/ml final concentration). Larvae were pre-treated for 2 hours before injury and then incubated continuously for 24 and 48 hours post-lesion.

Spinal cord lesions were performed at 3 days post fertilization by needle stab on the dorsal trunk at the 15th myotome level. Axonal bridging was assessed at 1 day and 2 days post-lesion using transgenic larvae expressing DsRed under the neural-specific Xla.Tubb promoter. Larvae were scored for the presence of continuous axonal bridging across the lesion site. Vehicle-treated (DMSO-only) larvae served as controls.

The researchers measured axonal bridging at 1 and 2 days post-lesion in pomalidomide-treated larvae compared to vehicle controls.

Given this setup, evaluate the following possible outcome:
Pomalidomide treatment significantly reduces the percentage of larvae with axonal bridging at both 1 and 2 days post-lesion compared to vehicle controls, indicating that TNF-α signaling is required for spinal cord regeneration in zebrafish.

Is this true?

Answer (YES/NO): YES